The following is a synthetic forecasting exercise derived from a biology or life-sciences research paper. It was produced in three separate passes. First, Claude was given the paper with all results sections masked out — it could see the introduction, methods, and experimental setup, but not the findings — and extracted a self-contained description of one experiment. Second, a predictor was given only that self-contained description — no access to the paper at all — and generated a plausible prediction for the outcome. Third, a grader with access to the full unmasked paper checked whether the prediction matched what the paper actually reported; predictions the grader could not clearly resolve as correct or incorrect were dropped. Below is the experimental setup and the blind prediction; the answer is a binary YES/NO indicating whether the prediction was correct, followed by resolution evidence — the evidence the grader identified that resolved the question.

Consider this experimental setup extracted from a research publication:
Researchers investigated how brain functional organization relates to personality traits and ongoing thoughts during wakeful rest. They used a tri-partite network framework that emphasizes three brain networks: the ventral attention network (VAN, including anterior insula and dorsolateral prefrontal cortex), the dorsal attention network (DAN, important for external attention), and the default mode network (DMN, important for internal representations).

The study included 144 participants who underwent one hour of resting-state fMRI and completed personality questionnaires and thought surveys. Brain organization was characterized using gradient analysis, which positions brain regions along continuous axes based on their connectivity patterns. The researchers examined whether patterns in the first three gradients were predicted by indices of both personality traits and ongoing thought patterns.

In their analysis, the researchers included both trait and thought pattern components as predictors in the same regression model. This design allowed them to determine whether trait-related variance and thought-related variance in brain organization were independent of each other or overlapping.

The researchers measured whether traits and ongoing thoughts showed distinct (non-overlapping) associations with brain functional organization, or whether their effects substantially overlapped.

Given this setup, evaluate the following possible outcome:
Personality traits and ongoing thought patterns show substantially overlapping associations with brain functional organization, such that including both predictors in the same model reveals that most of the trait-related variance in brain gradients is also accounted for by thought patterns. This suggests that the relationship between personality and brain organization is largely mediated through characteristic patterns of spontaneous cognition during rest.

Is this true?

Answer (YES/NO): NO